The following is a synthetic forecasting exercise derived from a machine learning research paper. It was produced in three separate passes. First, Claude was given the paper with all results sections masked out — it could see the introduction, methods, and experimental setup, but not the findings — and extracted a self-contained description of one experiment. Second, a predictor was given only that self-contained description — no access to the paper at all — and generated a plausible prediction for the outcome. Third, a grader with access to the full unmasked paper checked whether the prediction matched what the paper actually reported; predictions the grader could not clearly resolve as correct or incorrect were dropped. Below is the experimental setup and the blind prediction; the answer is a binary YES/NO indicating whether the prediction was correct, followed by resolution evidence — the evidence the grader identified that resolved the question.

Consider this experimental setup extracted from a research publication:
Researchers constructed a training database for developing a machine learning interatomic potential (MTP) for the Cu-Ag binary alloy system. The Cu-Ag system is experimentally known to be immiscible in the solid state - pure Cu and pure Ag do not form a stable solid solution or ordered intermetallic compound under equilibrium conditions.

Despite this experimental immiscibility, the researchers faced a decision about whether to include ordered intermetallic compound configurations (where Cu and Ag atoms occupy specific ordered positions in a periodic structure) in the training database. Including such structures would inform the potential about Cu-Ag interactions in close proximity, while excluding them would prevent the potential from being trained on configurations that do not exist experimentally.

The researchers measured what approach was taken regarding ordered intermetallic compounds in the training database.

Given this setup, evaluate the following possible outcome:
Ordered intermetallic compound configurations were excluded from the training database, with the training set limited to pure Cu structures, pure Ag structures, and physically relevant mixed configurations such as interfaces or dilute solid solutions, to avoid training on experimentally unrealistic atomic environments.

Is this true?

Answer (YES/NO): NO